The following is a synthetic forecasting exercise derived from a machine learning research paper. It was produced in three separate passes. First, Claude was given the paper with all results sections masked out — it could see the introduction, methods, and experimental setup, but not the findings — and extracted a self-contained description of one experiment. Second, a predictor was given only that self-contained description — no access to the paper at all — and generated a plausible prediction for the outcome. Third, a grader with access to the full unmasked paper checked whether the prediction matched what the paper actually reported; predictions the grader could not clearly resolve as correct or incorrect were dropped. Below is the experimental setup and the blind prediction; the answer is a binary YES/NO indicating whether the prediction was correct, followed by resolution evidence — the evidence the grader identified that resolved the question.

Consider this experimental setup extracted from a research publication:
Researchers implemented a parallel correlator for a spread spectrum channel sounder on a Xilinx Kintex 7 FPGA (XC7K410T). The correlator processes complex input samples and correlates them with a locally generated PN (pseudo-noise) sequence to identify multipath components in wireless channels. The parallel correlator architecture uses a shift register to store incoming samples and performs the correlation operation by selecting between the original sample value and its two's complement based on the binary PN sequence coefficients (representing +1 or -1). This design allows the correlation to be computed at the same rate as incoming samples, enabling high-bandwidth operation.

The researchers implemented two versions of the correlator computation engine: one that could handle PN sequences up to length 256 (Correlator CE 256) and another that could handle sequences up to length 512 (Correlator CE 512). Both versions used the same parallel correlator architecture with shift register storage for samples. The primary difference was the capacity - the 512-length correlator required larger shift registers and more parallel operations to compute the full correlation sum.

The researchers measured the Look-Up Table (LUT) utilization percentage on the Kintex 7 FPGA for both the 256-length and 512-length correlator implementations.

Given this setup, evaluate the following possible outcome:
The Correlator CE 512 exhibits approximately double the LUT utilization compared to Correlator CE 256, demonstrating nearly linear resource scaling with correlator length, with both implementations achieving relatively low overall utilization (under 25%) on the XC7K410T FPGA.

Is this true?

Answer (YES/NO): YES